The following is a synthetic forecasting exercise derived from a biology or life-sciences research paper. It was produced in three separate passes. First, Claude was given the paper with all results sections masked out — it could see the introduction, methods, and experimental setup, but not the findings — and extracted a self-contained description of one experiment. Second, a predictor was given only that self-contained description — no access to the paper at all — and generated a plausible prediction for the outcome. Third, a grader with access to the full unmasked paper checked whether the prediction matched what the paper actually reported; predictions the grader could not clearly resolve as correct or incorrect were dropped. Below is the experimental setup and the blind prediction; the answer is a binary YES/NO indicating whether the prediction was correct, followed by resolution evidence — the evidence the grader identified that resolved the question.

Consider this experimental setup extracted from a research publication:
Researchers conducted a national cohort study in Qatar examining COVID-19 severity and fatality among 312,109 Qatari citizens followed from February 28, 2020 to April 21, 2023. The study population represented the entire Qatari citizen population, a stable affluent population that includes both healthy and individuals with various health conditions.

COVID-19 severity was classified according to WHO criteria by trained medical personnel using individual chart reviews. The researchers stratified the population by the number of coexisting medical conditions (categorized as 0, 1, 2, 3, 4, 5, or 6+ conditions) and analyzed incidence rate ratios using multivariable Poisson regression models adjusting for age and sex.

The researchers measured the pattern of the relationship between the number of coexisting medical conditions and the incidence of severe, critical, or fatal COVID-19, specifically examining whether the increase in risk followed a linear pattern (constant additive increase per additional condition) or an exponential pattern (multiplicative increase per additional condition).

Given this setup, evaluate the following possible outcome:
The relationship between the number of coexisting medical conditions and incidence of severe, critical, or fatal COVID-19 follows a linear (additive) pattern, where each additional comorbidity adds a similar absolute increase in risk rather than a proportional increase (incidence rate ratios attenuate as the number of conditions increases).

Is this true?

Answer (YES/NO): YES